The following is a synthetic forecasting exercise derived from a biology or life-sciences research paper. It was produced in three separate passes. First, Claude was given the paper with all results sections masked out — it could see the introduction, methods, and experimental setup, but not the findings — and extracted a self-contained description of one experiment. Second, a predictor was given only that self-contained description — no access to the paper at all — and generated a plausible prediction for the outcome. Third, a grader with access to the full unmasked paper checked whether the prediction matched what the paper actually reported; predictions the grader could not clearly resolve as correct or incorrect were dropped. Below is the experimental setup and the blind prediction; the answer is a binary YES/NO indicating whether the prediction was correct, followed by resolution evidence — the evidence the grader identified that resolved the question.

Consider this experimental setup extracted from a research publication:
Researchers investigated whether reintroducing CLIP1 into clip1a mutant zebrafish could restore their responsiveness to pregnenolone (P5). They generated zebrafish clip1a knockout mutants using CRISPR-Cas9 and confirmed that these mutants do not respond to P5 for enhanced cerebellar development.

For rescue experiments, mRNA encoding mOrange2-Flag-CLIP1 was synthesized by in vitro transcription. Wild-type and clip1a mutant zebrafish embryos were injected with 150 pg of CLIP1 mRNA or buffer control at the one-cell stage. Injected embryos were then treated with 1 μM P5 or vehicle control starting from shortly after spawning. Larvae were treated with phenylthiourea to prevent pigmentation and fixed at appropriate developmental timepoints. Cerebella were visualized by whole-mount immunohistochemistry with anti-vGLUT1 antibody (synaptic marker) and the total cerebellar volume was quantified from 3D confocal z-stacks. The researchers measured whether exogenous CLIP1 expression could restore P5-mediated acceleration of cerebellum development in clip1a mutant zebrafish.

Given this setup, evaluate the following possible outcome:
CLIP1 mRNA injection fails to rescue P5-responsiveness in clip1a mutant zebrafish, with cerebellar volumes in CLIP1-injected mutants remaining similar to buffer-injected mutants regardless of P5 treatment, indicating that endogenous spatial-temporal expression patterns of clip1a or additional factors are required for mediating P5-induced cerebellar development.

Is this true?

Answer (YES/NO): NO